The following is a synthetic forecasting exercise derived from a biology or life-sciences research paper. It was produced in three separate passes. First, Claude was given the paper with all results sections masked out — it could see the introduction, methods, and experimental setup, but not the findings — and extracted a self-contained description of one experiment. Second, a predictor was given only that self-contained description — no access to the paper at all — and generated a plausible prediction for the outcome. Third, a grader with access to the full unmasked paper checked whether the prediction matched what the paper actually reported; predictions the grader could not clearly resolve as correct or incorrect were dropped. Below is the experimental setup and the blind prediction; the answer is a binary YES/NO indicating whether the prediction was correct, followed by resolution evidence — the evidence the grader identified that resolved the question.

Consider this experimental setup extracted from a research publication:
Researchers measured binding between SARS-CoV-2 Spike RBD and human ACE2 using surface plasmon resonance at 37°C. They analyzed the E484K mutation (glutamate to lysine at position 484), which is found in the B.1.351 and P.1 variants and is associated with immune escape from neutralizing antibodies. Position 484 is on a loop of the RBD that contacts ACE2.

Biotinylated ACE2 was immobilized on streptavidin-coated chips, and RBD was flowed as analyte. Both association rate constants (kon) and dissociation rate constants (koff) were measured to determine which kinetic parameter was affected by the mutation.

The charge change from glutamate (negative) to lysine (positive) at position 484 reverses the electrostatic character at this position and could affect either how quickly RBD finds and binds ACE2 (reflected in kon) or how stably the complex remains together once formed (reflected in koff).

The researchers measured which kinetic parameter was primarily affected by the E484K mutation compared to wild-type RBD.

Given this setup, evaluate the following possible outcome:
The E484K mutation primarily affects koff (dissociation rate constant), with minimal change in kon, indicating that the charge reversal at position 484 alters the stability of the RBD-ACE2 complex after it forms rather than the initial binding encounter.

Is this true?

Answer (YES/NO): NO